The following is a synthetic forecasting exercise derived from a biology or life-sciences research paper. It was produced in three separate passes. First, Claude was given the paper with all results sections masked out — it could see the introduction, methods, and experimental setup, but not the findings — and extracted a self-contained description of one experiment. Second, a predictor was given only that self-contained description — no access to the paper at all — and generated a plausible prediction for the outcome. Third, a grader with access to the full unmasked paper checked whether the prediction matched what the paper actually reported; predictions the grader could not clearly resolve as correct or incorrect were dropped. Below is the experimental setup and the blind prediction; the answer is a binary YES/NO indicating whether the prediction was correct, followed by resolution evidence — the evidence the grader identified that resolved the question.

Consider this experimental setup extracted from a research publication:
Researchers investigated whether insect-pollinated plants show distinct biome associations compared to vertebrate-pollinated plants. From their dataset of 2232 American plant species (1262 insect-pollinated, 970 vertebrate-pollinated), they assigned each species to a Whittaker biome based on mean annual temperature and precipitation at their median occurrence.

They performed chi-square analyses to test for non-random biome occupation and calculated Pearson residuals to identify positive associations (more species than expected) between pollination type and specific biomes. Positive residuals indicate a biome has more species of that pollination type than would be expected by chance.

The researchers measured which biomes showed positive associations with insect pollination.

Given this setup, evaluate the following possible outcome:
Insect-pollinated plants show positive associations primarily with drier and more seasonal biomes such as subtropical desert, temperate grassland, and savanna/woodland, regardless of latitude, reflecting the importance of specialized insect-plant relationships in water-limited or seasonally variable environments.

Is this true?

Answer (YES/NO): NO